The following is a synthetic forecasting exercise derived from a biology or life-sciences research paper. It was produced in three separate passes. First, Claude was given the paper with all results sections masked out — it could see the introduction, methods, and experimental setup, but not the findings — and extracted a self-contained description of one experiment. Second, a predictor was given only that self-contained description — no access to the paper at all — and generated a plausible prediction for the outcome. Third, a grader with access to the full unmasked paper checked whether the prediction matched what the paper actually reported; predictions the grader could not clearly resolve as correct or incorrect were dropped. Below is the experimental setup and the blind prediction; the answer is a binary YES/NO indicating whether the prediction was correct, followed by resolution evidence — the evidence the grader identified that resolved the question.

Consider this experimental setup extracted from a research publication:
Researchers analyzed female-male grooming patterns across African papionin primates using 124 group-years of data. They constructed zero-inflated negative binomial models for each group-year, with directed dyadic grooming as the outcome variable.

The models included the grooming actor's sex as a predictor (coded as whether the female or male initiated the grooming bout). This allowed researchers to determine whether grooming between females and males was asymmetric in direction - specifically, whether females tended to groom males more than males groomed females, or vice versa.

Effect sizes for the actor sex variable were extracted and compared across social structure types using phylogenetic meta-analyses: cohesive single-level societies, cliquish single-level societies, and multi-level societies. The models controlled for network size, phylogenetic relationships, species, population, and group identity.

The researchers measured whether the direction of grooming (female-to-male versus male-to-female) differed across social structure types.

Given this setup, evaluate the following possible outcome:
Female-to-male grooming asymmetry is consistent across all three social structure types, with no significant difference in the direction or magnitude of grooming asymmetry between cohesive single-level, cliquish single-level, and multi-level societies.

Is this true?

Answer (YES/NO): NO